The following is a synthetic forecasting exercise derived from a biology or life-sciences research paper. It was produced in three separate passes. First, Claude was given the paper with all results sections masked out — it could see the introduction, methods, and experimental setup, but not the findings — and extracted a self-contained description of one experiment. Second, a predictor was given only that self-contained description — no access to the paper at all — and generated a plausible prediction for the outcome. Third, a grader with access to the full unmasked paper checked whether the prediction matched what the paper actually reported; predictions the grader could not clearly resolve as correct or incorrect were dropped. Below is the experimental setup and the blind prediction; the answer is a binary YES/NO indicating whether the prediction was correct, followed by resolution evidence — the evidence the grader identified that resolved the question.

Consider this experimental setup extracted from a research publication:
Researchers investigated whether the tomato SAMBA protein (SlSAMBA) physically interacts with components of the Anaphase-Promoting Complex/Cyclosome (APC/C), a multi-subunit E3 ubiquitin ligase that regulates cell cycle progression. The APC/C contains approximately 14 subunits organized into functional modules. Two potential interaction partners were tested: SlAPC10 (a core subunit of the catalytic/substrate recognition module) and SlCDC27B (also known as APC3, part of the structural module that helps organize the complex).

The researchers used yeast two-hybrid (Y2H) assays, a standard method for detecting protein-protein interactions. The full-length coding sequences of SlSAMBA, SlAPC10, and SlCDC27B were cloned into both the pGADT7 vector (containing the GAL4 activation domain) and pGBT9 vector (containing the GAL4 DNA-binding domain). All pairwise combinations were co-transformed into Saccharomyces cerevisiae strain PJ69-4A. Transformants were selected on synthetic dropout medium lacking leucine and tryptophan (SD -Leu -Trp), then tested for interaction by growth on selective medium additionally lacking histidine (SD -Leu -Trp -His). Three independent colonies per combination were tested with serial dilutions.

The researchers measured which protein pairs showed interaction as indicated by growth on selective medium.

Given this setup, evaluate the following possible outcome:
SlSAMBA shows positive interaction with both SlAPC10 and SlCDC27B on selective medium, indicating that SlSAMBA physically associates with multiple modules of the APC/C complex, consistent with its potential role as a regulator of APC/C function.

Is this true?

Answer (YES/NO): NO